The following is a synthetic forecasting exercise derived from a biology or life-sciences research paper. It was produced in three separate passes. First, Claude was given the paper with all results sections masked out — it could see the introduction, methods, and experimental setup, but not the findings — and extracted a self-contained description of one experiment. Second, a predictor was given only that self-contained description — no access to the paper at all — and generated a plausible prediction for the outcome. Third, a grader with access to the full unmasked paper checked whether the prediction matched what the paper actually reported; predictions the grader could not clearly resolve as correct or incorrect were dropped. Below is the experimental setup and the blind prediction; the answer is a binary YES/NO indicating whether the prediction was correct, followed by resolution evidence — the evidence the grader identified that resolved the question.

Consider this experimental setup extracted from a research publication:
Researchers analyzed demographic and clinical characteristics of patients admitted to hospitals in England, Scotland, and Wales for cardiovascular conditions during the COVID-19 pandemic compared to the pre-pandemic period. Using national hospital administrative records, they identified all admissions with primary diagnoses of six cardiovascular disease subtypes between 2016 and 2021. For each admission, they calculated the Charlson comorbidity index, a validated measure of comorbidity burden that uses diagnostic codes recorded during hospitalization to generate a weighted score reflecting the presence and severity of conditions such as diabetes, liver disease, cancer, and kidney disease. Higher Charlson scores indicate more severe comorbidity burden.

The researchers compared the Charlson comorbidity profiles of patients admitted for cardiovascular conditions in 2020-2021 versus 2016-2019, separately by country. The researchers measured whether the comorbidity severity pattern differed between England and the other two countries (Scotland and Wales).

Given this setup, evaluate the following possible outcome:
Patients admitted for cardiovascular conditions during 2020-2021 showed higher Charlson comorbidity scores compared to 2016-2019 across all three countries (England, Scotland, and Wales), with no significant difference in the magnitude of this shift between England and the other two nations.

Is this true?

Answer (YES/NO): NO